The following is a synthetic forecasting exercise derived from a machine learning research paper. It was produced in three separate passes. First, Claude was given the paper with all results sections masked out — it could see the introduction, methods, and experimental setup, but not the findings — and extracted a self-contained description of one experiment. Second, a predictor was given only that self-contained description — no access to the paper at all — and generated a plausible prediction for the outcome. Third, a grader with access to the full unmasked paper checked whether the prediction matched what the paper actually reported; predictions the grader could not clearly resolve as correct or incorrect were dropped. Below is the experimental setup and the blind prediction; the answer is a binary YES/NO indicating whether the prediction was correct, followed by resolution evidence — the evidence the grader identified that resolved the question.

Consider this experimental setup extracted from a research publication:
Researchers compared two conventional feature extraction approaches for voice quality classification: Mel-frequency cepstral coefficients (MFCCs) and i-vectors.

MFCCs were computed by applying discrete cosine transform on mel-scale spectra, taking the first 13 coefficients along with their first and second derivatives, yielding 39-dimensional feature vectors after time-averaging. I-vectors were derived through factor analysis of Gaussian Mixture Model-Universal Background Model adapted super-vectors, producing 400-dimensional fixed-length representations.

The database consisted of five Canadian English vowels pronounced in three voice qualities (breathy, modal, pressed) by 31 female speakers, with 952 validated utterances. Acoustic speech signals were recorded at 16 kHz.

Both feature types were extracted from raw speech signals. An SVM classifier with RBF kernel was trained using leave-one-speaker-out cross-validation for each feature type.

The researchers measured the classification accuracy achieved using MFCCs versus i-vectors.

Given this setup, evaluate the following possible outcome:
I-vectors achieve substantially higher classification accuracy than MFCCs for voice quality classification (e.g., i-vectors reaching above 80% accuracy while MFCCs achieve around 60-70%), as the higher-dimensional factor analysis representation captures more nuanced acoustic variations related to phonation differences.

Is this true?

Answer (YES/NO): NO